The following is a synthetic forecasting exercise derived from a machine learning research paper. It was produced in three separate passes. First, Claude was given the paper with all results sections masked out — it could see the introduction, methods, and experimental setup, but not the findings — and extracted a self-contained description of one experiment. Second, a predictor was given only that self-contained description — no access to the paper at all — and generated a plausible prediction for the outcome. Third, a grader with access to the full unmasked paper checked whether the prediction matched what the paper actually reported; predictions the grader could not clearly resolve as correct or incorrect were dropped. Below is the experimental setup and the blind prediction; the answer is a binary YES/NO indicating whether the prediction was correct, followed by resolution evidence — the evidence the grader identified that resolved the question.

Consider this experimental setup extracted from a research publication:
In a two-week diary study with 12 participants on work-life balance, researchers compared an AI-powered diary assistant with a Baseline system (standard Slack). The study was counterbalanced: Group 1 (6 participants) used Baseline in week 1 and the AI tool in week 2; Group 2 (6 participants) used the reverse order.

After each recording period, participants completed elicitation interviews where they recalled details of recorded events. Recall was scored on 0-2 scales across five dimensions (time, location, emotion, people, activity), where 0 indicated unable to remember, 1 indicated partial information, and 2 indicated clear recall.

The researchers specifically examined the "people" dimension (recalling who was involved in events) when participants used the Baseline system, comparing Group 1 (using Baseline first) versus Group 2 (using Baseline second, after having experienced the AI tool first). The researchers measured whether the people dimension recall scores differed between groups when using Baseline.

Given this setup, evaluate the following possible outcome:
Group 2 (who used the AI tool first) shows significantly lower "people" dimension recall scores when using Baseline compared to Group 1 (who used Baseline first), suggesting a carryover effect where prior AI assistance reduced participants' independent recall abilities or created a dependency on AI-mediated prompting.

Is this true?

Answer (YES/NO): YES